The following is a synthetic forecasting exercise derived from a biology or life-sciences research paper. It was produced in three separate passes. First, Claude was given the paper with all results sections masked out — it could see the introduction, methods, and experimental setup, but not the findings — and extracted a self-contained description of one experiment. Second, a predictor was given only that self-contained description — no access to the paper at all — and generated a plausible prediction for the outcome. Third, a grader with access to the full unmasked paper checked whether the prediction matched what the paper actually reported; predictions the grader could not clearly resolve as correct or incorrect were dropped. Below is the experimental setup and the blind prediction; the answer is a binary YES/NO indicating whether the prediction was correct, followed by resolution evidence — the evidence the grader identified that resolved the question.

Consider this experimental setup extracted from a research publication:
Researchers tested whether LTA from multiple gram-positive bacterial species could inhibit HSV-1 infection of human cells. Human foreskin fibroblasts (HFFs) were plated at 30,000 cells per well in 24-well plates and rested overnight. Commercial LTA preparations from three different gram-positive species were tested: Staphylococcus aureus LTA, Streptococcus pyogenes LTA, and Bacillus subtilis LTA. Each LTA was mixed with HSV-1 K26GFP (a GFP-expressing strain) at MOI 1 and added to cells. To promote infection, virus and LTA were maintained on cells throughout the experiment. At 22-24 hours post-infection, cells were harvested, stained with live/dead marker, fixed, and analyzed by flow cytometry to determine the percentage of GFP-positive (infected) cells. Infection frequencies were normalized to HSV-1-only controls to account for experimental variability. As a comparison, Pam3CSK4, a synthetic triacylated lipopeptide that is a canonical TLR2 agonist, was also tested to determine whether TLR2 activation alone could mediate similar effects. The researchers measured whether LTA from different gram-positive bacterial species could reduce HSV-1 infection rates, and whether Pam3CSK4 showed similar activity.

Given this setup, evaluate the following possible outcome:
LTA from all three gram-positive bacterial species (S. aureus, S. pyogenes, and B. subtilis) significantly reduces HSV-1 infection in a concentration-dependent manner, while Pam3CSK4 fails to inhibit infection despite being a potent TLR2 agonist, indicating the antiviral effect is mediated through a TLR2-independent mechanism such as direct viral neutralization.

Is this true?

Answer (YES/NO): NO